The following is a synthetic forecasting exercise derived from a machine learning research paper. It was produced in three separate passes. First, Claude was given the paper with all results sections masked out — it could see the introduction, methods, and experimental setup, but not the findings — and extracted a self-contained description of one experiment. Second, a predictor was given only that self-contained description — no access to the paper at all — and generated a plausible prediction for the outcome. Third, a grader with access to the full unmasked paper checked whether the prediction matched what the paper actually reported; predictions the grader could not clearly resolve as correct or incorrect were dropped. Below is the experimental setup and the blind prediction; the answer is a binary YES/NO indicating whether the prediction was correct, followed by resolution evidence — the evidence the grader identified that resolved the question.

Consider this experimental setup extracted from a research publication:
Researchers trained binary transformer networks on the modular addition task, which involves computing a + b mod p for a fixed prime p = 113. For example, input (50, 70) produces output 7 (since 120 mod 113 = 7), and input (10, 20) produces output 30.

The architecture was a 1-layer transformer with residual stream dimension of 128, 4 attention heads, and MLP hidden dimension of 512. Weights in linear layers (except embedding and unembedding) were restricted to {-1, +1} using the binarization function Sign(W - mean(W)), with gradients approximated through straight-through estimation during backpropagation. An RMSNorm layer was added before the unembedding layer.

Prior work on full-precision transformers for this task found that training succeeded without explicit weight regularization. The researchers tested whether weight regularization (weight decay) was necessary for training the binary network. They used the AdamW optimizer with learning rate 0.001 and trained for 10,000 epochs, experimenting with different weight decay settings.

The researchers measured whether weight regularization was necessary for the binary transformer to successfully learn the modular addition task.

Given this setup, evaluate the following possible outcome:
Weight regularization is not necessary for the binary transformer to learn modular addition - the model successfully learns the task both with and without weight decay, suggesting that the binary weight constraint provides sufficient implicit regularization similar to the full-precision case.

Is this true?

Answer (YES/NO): NO